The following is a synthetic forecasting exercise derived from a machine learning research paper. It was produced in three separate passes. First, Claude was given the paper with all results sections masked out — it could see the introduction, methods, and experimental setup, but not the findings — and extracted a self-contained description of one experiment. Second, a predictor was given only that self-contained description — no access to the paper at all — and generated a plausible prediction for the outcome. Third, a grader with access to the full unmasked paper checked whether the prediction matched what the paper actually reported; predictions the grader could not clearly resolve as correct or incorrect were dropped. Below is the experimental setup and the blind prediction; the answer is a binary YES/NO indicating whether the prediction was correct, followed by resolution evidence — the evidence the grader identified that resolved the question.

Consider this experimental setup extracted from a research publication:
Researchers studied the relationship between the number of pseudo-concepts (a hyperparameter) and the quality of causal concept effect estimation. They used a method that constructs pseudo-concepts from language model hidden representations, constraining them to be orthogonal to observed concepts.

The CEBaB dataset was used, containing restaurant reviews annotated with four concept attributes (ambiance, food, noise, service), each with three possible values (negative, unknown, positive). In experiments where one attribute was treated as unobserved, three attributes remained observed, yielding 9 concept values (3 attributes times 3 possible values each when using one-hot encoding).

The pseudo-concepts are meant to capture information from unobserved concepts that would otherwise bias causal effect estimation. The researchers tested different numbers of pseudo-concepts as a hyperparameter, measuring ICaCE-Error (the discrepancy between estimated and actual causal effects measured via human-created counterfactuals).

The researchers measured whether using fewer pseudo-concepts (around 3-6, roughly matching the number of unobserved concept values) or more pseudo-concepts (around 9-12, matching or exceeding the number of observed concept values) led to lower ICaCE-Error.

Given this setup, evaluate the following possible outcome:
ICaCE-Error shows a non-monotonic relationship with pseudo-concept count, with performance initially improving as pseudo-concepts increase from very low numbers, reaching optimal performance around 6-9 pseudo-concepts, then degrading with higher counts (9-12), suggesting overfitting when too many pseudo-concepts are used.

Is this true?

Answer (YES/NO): NO